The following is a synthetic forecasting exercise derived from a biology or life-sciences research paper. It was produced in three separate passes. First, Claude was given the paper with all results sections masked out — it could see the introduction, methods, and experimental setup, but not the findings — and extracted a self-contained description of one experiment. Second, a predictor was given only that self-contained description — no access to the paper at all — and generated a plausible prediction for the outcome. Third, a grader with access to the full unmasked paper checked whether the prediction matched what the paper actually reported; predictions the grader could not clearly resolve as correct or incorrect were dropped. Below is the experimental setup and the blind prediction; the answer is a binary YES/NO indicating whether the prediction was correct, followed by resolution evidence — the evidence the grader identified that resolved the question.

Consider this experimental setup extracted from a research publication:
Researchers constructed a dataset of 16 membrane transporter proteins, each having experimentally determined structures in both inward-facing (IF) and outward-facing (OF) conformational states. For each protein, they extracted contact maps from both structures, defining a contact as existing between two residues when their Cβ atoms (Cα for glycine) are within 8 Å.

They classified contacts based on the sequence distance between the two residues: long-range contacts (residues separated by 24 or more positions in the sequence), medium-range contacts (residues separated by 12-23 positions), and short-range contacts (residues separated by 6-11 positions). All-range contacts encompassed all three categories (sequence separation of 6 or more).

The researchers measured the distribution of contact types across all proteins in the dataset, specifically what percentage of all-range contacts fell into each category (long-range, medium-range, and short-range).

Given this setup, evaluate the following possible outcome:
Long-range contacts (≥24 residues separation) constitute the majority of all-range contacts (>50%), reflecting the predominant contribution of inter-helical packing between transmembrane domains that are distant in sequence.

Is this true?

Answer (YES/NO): YES